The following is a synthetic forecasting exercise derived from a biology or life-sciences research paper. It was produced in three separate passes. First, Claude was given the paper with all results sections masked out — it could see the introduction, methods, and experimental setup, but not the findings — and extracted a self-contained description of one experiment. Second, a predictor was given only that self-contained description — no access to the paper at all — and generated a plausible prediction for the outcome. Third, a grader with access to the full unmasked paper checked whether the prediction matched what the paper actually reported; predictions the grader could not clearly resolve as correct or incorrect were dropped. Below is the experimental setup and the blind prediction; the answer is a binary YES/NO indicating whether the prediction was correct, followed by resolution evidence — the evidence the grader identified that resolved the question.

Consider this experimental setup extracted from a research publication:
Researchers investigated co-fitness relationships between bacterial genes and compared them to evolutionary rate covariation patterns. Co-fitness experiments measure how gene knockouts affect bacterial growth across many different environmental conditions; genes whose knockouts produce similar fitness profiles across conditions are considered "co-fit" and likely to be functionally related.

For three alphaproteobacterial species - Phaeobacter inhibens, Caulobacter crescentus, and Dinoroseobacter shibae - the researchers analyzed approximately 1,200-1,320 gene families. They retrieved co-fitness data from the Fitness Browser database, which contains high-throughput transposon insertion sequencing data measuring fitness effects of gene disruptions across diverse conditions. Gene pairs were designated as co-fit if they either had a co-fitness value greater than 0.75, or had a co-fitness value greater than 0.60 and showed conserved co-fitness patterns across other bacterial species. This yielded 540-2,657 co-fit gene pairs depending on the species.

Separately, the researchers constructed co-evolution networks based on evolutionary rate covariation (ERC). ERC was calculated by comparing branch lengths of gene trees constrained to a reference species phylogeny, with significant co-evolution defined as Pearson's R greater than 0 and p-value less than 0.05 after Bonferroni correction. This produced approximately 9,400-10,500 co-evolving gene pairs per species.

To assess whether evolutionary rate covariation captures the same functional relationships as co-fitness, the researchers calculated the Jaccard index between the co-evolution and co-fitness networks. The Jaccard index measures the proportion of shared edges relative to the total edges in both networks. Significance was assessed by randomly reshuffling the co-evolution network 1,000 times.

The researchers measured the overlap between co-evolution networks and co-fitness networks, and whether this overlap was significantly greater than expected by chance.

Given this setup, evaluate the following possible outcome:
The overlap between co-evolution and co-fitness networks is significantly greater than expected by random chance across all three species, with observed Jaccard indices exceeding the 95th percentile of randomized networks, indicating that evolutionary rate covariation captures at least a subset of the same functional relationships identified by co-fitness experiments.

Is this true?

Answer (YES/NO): YES